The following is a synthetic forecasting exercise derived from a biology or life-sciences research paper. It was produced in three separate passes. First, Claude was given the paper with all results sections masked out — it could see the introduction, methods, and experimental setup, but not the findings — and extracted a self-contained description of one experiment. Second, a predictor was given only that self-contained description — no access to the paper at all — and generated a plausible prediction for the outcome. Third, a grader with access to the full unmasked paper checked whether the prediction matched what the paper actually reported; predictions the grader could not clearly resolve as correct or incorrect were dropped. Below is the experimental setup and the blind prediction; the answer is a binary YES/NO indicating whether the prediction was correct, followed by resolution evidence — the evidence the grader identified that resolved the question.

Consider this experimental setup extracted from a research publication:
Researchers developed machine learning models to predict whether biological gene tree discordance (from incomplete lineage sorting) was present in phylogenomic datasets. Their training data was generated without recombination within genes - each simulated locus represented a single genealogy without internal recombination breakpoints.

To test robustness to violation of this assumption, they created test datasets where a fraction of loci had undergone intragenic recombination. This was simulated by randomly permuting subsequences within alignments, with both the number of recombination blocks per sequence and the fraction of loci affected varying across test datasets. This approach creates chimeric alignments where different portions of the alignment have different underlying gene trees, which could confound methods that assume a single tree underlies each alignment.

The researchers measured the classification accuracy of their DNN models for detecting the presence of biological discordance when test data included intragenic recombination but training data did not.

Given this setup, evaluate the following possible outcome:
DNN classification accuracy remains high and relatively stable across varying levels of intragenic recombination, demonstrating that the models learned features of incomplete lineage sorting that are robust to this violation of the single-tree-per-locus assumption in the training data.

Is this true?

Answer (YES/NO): NO